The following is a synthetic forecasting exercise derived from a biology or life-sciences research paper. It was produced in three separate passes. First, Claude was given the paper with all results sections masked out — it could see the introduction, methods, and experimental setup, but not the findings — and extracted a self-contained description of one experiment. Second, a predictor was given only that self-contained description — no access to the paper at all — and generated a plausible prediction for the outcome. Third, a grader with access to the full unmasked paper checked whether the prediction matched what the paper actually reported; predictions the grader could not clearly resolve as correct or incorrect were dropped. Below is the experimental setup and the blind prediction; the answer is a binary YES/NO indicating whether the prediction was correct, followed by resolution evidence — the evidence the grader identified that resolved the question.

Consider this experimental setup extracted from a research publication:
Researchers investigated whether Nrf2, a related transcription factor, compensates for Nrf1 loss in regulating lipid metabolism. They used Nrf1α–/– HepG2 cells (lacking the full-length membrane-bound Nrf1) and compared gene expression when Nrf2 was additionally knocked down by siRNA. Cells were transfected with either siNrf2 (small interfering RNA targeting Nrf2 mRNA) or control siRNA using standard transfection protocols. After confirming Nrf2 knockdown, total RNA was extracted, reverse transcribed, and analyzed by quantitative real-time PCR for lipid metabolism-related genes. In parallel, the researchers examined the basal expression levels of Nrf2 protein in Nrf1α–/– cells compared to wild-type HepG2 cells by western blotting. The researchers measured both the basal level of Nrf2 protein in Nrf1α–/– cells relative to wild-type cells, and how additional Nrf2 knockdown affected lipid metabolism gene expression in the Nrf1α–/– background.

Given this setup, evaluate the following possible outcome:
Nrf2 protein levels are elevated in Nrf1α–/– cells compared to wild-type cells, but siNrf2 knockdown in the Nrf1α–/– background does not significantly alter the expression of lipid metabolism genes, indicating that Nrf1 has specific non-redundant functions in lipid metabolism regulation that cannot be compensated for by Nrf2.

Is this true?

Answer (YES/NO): NO